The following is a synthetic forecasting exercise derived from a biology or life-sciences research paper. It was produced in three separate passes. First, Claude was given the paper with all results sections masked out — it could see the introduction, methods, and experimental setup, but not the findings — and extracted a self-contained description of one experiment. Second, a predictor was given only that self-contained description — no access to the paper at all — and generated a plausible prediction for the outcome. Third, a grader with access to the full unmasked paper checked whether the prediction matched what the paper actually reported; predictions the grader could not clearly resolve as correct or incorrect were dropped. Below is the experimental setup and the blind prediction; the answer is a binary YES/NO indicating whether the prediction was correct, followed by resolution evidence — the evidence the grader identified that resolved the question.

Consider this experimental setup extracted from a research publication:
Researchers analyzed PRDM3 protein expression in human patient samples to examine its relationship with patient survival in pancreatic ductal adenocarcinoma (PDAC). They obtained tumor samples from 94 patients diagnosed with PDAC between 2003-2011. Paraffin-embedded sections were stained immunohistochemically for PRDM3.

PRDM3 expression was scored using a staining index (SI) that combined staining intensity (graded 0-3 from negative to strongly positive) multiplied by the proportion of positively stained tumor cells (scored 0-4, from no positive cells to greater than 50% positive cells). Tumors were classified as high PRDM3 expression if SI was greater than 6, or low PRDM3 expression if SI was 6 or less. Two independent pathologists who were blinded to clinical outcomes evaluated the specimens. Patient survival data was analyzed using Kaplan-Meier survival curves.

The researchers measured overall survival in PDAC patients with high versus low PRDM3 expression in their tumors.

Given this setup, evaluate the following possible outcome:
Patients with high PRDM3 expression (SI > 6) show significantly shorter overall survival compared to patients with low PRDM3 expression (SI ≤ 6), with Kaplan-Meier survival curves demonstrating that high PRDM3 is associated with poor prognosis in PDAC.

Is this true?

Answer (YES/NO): NO